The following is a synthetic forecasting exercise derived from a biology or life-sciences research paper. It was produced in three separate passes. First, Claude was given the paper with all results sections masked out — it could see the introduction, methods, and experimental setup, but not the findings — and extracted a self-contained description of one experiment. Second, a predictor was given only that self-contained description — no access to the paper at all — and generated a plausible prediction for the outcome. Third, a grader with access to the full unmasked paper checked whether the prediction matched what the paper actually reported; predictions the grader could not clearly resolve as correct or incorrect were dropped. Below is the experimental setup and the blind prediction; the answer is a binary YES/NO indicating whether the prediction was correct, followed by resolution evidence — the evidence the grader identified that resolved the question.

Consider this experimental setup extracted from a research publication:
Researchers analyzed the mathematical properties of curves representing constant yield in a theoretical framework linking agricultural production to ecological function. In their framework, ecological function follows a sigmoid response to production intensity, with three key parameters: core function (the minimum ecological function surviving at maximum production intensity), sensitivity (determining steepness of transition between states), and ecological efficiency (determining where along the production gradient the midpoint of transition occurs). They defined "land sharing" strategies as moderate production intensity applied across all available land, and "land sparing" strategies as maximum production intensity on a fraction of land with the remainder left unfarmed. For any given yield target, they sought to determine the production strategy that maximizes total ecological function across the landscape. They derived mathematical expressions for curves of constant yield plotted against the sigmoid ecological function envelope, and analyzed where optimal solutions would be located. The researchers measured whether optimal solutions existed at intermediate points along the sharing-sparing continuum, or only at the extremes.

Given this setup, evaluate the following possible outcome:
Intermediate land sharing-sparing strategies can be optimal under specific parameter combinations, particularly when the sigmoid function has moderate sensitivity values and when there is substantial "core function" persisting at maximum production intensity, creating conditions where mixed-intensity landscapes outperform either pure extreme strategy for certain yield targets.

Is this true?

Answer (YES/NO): NO